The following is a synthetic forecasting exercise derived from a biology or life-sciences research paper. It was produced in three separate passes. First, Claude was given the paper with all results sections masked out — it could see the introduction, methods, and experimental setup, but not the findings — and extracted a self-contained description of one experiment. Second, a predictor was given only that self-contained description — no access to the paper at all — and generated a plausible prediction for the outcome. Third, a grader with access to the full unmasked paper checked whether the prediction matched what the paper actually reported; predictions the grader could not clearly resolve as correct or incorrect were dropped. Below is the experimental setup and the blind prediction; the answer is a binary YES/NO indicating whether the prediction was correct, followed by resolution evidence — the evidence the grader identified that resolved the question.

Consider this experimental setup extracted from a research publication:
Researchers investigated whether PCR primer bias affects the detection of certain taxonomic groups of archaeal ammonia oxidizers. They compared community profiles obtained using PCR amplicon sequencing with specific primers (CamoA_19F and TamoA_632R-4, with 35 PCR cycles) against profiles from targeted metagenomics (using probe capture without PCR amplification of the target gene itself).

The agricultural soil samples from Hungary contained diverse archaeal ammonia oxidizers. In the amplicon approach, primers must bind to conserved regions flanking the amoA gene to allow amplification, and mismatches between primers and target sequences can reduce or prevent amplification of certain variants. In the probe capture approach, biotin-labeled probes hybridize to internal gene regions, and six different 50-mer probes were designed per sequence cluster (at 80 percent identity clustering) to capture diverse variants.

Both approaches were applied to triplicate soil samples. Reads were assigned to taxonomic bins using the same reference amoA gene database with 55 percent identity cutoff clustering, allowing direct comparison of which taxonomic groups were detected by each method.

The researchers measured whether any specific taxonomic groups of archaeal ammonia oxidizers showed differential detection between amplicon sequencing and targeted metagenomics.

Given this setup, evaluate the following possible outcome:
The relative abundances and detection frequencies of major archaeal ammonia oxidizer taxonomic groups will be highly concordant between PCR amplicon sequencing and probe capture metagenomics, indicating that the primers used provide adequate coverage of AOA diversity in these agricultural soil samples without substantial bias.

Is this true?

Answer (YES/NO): NO